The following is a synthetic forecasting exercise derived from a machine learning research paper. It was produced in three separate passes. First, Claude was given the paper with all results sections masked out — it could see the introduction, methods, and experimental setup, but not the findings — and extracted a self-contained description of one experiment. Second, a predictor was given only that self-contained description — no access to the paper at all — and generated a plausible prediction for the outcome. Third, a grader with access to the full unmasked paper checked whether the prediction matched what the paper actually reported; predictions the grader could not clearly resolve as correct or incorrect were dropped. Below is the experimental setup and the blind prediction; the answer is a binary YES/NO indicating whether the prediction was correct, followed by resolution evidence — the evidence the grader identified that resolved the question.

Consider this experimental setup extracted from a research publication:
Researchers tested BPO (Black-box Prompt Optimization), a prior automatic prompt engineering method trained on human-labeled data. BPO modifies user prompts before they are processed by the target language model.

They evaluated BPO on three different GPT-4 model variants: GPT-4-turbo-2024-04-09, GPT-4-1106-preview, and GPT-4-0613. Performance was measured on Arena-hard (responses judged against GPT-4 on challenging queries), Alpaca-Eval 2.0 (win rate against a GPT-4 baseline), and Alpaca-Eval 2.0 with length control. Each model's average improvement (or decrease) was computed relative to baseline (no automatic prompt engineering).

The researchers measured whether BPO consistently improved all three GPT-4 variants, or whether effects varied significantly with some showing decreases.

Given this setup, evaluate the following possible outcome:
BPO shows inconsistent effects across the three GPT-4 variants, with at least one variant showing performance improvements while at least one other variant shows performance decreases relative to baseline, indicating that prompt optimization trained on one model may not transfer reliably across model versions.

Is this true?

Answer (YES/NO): NO